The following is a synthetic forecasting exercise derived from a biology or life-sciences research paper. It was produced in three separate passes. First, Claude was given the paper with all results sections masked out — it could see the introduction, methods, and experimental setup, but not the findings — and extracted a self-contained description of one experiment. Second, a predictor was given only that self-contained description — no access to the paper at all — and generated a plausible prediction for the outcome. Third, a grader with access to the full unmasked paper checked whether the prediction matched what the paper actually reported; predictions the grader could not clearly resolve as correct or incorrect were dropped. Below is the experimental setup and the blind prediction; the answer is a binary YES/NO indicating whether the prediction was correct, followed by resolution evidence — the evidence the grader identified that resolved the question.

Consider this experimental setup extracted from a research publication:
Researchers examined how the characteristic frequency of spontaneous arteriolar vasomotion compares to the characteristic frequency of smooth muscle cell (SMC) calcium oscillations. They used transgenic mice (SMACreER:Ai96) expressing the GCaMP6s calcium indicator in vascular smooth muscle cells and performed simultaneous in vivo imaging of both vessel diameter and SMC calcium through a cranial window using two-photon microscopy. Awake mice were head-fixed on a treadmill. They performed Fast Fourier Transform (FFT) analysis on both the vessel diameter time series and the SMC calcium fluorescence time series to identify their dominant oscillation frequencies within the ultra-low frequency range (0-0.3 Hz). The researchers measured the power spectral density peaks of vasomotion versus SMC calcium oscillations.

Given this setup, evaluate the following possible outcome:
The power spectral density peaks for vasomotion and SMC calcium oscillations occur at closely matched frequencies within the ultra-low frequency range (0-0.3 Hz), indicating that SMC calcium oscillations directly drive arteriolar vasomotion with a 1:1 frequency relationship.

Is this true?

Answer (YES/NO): YES